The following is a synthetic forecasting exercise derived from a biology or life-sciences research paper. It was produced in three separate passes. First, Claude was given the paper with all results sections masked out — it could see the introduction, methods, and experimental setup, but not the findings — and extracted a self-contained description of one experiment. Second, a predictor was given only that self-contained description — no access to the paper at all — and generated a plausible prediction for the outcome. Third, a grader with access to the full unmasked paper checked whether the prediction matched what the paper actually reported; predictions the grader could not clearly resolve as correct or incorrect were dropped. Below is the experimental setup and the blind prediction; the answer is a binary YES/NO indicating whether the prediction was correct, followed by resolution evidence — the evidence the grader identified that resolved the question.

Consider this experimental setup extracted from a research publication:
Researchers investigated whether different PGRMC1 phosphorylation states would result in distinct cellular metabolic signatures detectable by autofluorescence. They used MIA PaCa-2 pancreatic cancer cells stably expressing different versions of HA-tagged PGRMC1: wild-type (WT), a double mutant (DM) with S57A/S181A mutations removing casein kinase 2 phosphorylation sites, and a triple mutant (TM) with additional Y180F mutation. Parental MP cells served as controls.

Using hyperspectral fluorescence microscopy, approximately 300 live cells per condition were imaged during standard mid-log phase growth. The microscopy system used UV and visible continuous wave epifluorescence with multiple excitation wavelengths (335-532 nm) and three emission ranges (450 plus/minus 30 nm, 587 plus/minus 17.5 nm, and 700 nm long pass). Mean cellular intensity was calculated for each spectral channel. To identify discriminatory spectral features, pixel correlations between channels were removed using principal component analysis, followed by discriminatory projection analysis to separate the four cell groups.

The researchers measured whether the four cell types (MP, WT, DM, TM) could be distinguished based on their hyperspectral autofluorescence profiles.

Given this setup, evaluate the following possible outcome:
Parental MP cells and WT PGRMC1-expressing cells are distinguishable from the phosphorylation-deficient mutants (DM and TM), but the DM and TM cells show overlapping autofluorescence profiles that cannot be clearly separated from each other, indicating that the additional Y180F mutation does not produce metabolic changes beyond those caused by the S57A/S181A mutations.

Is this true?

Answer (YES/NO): NO